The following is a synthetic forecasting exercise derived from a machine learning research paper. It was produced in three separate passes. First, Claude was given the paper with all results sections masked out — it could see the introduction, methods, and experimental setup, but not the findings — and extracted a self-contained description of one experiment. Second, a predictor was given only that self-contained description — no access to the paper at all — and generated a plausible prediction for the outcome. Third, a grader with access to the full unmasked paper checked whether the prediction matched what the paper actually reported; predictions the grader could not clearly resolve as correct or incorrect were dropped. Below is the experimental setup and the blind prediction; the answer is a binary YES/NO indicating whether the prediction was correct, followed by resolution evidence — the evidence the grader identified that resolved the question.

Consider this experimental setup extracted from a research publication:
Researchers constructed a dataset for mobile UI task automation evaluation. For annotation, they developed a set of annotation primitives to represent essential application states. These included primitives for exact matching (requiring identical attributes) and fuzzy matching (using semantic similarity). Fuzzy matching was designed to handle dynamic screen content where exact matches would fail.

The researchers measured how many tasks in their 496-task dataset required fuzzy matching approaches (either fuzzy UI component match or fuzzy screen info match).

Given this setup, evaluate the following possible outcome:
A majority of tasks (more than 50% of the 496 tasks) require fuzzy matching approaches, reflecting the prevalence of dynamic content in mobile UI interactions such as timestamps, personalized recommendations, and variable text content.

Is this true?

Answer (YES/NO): NO